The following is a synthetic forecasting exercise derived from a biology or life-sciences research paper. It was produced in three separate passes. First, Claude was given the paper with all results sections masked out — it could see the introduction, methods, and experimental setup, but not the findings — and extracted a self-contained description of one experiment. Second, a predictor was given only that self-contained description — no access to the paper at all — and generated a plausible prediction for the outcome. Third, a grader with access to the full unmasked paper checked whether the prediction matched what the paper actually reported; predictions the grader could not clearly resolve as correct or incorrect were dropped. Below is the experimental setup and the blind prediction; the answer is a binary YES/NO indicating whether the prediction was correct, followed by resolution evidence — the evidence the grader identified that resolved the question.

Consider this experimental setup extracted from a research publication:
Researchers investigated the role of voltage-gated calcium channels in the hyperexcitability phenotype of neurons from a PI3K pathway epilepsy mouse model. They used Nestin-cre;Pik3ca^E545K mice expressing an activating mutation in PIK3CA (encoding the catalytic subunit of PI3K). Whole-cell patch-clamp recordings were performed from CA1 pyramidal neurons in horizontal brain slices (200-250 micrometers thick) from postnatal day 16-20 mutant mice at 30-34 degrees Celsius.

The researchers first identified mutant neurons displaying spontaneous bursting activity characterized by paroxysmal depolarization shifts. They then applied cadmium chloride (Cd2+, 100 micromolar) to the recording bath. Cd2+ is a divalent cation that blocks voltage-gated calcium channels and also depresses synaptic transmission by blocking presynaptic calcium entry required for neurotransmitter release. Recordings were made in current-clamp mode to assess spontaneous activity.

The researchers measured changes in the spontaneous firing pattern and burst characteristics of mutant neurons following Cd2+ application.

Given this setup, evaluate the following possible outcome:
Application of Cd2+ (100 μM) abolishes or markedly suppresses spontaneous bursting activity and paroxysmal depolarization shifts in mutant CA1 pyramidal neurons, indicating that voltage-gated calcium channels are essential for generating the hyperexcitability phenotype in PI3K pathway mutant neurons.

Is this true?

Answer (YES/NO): YES